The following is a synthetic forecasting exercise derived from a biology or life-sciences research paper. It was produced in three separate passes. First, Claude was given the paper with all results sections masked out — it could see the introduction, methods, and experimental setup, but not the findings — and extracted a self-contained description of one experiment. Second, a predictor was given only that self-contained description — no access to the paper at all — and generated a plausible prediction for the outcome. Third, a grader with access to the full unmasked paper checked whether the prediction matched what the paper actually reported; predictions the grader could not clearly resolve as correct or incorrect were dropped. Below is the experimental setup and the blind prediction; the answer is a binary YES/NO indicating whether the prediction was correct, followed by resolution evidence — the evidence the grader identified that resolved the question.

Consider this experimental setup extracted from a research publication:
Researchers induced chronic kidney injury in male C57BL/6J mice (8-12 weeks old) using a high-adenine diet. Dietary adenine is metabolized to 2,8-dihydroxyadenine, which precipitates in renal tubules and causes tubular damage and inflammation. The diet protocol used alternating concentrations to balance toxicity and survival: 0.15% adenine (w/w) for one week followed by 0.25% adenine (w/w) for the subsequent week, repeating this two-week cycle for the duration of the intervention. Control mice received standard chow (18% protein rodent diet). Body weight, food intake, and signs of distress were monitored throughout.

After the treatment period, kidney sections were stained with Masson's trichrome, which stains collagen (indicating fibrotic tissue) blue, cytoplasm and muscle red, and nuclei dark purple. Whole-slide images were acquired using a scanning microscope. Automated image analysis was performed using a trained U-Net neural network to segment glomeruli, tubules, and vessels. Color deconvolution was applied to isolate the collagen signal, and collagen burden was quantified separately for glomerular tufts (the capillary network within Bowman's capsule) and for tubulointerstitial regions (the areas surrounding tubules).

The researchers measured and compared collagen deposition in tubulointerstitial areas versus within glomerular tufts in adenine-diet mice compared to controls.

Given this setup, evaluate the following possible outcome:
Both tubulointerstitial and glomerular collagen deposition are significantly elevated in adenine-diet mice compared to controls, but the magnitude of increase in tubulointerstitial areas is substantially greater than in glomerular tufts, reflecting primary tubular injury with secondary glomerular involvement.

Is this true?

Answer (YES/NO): NO